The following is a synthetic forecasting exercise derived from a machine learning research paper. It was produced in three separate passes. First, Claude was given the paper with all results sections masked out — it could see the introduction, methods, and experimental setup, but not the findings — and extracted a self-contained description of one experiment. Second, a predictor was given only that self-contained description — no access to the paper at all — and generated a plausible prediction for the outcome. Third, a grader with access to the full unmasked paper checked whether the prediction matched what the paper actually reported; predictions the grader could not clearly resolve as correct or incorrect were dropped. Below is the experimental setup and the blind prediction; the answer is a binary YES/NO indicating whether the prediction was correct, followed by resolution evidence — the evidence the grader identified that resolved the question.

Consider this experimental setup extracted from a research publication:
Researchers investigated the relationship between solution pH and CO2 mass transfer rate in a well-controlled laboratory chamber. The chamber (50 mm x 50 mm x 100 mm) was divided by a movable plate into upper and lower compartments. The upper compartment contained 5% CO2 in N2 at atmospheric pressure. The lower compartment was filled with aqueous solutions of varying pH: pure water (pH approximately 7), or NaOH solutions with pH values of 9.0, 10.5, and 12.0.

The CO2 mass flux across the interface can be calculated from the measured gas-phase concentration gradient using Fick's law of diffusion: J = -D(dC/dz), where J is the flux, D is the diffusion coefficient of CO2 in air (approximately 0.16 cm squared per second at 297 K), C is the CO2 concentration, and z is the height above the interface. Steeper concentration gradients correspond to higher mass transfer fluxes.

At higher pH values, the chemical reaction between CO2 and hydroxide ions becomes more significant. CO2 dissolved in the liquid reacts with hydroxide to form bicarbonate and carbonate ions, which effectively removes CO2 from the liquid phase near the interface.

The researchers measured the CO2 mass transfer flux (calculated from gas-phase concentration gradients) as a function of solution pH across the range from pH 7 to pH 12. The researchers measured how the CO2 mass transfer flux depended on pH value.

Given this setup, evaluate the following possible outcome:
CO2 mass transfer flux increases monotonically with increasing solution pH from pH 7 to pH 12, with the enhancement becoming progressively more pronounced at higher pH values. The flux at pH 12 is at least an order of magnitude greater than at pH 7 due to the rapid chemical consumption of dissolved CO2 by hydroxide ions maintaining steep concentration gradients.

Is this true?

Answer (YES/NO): NO